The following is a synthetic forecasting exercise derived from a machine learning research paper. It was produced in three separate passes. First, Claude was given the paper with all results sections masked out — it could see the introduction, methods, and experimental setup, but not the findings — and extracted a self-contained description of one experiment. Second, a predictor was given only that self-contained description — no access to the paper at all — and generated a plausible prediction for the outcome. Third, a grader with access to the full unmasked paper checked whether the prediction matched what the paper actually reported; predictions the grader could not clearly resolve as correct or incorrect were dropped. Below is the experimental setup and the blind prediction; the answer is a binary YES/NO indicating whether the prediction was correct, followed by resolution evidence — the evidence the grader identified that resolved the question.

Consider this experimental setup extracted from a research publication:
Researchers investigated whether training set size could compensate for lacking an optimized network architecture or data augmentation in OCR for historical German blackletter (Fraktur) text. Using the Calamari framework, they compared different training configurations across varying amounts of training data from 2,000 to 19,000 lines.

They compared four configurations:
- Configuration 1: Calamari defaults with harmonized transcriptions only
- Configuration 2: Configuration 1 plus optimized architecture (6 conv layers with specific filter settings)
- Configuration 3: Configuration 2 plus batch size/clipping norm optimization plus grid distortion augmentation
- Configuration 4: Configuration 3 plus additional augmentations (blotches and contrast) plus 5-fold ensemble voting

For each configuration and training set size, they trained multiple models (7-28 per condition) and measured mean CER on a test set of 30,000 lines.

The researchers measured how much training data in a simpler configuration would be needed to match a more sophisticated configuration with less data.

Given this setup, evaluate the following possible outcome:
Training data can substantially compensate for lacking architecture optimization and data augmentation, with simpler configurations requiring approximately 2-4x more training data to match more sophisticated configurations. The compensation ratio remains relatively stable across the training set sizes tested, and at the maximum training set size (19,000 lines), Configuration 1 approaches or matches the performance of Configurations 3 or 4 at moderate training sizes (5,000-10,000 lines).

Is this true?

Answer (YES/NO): NO